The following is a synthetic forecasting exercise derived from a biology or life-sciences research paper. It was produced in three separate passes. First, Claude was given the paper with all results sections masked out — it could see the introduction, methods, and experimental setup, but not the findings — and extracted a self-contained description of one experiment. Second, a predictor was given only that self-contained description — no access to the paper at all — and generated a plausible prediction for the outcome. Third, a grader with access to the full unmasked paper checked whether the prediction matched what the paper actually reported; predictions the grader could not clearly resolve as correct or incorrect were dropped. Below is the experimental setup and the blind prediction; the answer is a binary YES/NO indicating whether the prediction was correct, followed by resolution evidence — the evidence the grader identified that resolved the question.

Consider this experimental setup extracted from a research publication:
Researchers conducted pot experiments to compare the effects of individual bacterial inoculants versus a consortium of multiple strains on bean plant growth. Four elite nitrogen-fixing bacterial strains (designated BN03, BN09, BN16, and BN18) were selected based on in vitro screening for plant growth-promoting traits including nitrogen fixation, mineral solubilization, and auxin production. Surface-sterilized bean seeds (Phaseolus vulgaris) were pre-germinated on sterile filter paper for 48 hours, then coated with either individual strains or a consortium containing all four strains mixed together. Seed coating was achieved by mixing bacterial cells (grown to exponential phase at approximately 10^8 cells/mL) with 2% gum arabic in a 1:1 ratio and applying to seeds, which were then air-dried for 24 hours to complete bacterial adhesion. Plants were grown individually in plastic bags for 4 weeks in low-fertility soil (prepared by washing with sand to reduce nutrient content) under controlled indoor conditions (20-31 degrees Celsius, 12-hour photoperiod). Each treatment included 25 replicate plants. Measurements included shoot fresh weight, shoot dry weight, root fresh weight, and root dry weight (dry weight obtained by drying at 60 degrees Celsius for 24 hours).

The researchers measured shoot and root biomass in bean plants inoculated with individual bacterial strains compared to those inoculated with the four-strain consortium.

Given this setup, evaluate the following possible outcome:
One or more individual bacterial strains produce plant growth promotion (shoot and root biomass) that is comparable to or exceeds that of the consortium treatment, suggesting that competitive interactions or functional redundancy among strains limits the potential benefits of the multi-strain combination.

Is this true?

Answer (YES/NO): NO